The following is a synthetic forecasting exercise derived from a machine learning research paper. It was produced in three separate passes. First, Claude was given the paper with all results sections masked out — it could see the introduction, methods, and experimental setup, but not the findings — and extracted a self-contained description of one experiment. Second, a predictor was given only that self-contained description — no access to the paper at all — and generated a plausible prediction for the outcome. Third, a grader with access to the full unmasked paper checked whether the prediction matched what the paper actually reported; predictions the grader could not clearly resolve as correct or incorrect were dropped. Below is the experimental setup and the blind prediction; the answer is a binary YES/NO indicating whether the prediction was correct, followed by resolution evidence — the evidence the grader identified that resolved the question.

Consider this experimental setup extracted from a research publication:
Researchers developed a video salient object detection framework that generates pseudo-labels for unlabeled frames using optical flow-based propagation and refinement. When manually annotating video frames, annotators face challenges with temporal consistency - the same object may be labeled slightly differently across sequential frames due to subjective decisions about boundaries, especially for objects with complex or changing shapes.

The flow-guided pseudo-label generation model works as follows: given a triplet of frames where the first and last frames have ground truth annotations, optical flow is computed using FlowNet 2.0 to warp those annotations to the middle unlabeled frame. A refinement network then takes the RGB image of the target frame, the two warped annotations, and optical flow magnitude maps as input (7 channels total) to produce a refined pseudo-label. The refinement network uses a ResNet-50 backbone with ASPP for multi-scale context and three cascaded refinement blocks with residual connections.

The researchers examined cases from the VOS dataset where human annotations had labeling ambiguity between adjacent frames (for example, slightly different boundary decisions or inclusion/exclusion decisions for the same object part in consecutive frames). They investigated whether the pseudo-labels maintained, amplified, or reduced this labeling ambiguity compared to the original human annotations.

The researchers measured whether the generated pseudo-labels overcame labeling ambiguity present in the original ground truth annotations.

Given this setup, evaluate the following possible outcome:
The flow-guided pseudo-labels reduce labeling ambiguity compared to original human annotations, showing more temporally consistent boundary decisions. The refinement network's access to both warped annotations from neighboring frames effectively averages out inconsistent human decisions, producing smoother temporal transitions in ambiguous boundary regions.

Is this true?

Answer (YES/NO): NO